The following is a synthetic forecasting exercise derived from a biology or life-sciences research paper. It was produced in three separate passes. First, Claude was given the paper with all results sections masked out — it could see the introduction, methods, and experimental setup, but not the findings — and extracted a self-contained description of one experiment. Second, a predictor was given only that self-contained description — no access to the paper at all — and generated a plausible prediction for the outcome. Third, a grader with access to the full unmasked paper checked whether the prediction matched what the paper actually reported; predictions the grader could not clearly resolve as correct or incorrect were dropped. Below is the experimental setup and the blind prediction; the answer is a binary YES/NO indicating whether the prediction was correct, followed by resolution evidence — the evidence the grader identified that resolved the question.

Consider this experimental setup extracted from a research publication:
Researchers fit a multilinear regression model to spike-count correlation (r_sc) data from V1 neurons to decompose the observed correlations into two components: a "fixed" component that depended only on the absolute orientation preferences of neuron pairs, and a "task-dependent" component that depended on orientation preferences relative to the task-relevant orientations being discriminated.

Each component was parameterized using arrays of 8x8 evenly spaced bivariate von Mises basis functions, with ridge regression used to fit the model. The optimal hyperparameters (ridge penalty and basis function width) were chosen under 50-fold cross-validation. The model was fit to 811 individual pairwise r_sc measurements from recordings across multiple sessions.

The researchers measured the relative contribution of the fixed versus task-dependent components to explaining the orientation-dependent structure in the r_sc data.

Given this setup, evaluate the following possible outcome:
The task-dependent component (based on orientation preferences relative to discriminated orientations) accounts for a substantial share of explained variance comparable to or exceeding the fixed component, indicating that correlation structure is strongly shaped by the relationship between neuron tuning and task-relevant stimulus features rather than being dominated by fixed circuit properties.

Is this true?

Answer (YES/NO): YES